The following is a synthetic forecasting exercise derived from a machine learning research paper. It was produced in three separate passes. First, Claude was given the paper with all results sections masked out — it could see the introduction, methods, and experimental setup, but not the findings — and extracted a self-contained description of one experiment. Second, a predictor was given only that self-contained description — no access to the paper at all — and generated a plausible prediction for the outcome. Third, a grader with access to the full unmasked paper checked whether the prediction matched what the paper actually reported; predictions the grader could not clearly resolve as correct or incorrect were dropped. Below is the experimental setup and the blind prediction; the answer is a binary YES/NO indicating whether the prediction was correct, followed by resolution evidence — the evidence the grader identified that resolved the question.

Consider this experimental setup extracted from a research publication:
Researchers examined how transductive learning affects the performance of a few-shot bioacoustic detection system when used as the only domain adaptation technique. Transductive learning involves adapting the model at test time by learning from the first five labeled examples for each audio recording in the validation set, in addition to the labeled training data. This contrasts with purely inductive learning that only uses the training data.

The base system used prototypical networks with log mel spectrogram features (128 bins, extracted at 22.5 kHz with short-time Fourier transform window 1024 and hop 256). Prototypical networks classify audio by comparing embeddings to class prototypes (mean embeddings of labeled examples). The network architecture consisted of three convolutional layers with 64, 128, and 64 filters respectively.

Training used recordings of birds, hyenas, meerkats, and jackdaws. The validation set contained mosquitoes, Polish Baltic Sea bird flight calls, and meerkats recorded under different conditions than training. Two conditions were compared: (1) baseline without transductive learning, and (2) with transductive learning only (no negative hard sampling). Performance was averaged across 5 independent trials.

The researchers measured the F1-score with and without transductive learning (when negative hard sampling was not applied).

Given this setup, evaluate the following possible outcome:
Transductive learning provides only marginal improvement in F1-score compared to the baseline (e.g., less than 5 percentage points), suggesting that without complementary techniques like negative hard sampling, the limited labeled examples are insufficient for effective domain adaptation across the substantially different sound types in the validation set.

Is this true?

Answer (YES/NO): YES